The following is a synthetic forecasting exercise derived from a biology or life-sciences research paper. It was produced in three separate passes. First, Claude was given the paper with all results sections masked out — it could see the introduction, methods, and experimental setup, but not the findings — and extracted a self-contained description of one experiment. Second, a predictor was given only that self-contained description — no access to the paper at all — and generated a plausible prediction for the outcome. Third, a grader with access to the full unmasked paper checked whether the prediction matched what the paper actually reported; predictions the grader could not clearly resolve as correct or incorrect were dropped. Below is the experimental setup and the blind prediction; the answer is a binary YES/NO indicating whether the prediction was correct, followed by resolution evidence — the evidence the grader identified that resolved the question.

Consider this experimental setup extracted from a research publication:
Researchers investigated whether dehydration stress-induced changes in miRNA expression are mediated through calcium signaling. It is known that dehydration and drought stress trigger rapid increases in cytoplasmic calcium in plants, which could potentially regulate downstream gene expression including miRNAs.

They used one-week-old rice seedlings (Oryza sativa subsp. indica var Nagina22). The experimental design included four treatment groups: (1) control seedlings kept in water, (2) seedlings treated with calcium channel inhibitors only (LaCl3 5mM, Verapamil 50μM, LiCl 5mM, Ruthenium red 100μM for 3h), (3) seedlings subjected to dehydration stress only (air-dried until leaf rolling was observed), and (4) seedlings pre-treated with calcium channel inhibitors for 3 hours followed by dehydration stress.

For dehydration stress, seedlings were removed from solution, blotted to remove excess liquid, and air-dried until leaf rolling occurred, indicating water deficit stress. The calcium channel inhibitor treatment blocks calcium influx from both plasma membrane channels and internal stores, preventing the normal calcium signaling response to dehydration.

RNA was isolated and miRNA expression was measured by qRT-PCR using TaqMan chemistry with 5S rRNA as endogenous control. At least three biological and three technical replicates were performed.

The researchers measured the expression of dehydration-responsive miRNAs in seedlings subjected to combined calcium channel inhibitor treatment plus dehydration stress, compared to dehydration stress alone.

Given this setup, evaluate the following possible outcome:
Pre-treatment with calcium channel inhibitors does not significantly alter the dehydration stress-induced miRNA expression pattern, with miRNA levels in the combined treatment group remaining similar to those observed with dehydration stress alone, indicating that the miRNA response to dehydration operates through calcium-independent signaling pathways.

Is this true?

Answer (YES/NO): NO